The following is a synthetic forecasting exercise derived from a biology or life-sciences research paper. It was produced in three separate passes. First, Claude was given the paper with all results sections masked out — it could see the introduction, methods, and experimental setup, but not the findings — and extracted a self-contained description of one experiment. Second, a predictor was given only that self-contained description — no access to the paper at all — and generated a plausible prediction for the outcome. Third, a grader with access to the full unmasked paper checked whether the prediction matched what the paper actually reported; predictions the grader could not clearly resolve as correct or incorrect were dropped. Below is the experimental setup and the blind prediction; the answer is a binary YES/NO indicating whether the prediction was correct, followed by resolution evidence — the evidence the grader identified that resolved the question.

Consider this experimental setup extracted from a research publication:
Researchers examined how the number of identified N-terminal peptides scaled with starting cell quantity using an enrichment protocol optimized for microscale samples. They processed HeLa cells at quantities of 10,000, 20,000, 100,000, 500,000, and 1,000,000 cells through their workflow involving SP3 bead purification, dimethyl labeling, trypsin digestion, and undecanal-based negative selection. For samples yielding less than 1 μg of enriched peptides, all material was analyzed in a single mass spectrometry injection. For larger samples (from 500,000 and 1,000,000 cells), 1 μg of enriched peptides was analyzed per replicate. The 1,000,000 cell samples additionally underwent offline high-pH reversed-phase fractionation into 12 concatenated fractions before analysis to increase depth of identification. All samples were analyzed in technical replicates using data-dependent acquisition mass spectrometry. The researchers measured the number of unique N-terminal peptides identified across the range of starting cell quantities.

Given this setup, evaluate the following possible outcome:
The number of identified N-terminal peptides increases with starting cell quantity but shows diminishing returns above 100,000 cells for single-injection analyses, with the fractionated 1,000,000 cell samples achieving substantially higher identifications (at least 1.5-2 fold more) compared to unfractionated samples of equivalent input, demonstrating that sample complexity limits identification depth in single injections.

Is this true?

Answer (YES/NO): YES